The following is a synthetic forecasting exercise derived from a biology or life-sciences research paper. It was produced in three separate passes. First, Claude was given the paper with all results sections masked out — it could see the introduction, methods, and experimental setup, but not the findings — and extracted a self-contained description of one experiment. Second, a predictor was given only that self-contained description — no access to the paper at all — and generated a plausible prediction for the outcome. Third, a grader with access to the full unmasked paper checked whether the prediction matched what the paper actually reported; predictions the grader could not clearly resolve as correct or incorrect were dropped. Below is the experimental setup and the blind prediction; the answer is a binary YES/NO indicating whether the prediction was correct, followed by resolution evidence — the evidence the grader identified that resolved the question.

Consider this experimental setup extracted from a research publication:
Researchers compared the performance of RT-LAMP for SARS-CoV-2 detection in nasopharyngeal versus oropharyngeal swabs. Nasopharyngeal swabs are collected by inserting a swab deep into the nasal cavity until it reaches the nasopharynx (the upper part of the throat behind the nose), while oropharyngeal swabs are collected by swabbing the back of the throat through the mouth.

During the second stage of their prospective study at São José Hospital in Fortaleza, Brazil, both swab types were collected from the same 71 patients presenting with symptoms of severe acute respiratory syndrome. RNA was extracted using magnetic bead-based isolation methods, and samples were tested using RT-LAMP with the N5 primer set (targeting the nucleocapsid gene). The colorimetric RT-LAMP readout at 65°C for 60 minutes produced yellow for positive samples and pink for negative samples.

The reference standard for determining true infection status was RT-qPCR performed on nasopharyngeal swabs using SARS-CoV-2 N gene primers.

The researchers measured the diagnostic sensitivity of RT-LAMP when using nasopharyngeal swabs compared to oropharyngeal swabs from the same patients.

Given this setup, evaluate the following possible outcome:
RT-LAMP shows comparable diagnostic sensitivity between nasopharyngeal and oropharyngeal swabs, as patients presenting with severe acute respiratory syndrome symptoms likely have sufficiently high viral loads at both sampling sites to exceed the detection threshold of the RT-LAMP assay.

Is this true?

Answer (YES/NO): NO